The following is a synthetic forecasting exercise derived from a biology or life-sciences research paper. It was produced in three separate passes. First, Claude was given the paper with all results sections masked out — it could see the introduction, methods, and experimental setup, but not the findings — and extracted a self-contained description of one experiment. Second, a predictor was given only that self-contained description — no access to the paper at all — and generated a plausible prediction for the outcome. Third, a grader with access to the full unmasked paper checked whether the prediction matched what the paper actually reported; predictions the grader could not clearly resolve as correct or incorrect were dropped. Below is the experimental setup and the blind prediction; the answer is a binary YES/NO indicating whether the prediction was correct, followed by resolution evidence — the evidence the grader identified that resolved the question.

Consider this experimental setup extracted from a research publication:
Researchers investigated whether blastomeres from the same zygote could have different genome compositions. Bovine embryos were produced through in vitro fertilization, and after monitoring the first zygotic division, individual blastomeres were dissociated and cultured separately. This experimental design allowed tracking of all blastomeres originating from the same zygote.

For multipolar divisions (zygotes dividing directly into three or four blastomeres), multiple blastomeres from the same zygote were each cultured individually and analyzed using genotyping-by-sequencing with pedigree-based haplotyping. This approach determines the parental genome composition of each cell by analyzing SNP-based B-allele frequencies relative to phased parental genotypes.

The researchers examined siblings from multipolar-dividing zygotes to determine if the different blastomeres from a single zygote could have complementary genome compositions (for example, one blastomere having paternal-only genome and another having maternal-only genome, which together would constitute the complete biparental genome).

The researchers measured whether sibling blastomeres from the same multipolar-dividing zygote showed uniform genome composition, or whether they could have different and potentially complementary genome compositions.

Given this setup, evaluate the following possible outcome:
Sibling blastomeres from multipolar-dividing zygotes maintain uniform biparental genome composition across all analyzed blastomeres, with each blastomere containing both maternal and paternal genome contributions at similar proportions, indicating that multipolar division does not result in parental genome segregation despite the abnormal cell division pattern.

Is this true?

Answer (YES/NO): NO